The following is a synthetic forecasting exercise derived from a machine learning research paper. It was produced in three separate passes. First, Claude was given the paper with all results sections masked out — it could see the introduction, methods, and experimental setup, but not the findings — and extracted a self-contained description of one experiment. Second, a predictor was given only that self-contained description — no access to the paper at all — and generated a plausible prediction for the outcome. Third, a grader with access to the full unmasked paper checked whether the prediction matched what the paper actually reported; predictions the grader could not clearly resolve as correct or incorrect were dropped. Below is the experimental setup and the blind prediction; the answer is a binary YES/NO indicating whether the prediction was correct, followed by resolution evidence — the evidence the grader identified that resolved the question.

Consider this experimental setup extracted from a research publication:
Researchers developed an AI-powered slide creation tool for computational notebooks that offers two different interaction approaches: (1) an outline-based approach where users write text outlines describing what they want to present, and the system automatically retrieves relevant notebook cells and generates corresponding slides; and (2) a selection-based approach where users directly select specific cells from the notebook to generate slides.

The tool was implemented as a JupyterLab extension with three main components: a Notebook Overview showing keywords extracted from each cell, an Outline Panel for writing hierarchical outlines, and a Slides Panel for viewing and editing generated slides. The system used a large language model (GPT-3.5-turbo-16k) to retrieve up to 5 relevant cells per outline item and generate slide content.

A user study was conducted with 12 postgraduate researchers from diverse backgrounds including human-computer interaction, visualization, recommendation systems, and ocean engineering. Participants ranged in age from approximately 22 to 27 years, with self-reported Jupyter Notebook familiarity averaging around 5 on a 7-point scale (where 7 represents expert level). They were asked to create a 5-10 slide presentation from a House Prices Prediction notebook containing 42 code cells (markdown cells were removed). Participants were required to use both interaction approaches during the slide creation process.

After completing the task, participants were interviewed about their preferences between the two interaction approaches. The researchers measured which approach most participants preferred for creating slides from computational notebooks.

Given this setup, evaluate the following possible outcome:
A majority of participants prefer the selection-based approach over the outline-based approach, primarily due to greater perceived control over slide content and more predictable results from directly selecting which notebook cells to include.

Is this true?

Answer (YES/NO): NO